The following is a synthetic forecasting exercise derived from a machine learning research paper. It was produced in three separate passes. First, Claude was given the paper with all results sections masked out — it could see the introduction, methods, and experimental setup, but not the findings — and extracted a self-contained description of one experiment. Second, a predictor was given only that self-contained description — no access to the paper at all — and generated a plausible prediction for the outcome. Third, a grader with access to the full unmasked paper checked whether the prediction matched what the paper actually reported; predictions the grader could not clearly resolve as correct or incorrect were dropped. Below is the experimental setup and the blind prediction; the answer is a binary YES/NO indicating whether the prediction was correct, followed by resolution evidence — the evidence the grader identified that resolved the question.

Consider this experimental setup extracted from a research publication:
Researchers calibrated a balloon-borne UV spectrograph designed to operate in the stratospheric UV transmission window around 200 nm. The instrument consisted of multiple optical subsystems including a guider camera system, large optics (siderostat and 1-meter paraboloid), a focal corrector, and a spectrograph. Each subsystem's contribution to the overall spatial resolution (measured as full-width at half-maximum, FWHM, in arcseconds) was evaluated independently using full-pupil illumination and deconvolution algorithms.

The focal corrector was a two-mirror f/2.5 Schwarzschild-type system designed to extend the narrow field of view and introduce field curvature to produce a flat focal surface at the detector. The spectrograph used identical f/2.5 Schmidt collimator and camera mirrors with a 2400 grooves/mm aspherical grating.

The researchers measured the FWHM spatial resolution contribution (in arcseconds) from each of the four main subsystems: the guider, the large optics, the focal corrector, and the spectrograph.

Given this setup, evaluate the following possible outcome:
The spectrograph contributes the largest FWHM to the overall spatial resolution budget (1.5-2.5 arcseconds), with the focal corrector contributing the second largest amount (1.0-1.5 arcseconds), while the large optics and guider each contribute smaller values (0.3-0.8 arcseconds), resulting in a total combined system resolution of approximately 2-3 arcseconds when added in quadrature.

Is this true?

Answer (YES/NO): NO